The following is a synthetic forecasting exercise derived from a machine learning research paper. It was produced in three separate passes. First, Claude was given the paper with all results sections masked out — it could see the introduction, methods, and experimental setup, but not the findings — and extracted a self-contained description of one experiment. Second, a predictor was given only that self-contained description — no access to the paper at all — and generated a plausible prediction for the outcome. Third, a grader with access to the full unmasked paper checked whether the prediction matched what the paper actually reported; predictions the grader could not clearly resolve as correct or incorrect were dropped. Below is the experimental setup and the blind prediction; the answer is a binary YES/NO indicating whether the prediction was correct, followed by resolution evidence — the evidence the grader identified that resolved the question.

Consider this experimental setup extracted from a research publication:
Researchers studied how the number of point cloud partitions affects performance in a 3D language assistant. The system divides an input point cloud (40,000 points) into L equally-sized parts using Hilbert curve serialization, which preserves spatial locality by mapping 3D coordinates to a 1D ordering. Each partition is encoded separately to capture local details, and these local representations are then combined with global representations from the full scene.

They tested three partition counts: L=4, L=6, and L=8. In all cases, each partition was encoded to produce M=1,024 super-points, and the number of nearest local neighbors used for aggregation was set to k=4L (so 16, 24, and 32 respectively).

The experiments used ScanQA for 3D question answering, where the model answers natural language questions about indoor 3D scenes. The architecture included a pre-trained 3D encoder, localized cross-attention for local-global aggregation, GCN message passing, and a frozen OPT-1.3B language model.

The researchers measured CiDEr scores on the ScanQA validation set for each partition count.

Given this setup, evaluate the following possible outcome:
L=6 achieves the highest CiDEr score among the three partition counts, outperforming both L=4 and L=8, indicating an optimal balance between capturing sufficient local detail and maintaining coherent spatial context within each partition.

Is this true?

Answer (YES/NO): YES